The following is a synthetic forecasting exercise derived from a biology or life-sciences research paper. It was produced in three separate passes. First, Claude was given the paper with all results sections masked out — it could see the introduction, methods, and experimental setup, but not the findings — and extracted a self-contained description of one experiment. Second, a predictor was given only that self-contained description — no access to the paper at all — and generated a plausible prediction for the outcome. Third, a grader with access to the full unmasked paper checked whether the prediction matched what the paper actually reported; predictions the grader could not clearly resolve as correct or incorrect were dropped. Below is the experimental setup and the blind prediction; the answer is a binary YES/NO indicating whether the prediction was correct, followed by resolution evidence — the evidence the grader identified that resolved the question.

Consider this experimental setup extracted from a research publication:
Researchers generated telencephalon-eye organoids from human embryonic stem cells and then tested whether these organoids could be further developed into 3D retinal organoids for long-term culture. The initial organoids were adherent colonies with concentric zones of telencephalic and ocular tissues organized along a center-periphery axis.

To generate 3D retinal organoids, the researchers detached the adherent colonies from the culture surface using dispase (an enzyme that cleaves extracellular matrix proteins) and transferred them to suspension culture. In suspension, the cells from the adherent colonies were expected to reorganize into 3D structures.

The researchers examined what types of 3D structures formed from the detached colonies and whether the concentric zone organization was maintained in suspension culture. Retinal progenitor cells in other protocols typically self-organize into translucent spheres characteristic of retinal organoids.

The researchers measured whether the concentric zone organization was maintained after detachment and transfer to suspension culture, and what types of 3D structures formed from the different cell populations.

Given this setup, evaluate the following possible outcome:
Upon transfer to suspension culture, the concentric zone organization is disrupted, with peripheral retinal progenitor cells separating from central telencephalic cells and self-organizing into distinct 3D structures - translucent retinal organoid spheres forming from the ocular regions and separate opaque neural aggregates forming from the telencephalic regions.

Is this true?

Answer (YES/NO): YES